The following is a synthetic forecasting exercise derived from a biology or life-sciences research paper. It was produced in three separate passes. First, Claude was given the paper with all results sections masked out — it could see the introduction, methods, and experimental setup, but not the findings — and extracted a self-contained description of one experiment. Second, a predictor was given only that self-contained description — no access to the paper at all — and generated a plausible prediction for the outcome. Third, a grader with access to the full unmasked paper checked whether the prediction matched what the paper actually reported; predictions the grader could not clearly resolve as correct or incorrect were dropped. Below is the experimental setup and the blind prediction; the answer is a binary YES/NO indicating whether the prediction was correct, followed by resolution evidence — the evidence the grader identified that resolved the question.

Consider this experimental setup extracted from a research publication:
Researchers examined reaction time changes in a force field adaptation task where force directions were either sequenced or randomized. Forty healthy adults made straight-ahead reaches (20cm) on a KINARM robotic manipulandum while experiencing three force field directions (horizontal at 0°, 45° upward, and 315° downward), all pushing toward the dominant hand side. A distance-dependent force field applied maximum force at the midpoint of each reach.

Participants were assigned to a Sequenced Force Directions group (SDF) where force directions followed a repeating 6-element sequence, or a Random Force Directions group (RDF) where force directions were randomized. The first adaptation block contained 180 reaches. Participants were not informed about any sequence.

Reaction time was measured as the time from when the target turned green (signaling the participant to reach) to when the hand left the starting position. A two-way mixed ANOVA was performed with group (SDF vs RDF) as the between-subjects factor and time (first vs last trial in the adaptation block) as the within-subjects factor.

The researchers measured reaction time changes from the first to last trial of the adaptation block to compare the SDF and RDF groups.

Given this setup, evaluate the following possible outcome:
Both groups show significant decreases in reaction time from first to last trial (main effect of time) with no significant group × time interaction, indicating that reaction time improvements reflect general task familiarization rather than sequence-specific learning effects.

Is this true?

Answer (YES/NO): NO